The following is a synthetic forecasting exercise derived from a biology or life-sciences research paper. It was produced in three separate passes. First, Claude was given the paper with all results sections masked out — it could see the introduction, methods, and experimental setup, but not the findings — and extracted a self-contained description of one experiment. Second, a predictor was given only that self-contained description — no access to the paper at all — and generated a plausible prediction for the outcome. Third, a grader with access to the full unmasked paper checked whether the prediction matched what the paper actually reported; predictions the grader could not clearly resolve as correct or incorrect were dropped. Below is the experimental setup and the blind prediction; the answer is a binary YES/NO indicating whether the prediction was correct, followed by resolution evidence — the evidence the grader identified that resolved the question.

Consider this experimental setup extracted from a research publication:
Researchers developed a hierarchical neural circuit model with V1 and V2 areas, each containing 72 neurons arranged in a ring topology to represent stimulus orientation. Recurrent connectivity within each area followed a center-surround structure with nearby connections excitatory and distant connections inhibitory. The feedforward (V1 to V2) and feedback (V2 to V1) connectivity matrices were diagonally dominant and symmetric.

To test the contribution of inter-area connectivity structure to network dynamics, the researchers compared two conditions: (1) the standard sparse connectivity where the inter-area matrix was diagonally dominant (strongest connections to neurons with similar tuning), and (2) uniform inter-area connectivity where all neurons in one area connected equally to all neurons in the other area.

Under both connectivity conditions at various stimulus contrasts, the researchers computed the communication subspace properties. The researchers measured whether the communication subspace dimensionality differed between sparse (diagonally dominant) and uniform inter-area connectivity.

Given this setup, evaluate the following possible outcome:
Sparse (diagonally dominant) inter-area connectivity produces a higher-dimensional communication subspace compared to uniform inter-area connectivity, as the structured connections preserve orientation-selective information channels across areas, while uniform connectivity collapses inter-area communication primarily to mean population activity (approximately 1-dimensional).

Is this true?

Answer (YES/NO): NO